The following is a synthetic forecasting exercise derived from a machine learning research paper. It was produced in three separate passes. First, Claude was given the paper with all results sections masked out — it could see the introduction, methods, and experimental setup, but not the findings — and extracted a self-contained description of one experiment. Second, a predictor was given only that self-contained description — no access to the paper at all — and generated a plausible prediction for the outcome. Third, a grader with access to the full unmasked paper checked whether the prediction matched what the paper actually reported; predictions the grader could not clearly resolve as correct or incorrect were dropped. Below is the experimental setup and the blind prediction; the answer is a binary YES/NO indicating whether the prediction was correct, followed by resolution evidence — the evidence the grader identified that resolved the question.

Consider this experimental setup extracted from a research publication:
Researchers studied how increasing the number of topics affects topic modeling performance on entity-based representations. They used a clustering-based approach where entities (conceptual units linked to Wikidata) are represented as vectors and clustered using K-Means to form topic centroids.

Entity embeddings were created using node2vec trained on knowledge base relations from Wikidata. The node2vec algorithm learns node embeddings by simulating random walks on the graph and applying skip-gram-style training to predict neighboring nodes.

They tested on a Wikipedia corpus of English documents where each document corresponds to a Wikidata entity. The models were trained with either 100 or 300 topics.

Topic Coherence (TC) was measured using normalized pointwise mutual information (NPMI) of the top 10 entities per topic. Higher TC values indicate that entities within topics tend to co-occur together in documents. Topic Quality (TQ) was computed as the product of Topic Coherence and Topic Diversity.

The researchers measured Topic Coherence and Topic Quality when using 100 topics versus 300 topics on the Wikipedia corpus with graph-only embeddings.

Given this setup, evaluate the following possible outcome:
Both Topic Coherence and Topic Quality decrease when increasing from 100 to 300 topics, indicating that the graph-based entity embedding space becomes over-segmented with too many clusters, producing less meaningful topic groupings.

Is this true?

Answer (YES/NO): NO